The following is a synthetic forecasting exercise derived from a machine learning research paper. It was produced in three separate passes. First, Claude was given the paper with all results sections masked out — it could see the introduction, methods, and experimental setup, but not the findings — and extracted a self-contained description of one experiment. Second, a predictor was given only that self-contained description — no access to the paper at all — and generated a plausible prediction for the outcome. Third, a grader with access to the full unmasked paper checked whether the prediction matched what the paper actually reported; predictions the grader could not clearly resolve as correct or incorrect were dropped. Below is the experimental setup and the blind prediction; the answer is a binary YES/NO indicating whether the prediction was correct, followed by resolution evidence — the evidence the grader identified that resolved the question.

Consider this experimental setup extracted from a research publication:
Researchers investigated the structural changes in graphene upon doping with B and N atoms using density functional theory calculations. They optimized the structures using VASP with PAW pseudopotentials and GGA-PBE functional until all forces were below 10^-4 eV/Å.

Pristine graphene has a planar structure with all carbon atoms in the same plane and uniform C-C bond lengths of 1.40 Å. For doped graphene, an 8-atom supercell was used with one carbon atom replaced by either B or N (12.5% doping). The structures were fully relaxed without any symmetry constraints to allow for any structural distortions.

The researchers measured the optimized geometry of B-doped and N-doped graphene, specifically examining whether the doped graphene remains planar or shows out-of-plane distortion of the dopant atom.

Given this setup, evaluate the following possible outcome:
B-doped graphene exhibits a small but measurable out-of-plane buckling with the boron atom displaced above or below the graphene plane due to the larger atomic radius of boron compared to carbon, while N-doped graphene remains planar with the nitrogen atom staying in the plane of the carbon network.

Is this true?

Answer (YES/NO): NO